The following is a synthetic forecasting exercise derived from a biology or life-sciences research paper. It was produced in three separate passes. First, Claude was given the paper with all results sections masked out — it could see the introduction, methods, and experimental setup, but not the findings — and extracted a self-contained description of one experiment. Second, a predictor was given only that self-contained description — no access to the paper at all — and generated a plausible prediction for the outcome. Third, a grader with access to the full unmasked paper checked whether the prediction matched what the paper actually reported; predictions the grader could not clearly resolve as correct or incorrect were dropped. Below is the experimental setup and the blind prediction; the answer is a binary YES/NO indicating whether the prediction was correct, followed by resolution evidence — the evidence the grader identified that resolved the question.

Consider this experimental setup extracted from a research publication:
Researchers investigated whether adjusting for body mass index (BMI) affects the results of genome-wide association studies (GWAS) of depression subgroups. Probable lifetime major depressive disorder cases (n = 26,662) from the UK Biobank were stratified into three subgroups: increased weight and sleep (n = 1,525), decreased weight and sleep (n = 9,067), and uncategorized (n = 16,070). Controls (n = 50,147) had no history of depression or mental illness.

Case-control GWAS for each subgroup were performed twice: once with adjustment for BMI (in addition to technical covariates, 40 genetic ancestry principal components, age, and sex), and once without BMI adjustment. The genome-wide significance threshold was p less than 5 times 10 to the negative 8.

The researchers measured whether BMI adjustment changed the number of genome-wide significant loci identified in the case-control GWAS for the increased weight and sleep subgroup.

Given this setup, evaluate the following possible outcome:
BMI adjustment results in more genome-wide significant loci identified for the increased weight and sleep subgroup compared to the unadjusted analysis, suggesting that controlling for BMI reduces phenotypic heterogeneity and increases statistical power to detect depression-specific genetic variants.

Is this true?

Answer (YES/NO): YES